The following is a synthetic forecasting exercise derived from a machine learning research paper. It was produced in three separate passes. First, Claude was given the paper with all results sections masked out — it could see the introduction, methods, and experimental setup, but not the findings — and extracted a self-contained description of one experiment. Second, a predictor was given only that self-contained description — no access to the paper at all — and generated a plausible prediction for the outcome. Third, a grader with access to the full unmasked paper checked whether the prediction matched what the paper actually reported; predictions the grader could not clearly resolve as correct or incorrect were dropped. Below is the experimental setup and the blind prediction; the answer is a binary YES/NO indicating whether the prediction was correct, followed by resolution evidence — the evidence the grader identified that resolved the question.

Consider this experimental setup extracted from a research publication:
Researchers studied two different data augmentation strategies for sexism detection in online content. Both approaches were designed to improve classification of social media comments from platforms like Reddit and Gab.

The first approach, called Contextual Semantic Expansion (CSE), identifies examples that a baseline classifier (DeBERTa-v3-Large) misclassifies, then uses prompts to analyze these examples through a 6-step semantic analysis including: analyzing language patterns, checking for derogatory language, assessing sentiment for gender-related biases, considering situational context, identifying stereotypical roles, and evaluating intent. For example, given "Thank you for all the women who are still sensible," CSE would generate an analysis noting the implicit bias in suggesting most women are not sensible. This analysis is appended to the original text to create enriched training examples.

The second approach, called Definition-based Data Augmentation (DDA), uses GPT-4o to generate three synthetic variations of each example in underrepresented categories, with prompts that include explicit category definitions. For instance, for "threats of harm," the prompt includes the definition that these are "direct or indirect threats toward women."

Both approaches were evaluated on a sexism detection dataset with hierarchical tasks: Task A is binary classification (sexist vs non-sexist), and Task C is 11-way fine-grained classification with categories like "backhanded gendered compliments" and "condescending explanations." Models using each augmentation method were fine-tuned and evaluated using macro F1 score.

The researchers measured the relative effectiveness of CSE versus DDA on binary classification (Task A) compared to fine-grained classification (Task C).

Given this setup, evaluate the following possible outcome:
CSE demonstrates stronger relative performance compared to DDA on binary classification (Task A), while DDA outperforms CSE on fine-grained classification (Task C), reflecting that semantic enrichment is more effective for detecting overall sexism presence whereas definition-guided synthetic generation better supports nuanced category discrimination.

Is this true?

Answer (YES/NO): YES